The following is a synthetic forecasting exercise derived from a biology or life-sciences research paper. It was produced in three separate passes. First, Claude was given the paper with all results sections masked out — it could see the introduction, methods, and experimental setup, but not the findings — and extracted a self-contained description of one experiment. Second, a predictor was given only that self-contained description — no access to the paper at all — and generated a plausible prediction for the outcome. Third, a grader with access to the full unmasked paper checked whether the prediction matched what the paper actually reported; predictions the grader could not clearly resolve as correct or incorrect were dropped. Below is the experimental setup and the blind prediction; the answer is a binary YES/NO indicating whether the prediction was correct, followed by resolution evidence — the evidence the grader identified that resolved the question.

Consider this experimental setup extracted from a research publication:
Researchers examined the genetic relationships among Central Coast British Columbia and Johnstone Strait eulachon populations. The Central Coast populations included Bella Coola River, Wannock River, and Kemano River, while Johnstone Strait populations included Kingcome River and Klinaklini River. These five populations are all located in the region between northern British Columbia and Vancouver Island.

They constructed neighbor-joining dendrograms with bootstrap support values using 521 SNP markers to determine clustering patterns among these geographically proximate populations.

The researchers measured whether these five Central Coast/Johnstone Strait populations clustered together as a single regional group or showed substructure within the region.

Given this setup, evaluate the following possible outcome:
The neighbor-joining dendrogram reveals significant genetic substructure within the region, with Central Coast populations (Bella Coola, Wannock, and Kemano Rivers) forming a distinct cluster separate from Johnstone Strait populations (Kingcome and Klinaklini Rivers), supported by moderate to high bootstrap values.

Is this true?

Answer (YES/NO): NO